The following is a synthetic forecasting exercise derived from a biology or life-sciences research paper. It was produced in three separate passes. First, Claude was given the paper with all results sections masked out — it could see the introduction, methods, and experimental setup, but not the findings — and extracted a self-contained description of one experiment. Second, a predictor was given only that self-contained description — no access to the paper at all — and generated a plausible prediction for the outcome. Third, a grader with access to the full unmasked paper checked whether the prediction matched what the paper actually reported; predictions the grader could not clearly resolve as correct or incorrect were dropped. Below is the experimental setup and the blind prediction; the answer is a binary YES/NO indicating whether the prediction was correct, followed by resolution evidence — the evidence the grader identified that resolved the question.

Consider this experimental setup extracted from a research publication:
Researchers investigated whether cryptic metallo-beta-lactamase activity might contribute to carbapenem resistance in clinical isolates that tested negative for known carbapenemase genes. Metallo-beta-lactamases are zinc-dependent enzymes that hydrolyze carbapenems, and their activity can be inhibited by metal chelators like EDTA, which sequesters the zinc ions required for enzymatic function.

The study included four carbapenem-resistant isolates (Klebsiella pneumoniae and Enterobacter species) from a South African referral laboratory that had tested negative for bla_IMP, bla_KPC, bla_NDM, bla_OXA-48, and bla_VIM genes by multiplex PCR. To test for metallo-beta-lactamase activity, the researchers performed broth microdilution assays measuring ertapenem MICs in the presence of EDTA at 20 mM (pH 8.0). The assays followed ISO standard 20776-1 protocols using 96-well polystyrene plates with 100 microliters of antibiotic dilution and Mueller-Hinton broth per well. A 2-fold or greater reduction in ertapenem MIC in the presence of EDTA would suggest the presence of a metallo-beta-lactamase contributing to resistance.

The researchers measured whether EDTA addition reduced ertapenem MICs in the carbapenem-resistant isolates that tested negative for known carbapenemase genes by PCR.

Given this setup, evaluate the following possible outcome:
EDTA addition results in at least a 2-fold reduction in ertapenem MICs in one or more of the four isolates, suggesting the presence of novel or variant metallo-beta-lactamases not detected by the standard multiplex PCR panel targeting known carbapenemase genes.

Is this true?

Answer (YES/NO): YES